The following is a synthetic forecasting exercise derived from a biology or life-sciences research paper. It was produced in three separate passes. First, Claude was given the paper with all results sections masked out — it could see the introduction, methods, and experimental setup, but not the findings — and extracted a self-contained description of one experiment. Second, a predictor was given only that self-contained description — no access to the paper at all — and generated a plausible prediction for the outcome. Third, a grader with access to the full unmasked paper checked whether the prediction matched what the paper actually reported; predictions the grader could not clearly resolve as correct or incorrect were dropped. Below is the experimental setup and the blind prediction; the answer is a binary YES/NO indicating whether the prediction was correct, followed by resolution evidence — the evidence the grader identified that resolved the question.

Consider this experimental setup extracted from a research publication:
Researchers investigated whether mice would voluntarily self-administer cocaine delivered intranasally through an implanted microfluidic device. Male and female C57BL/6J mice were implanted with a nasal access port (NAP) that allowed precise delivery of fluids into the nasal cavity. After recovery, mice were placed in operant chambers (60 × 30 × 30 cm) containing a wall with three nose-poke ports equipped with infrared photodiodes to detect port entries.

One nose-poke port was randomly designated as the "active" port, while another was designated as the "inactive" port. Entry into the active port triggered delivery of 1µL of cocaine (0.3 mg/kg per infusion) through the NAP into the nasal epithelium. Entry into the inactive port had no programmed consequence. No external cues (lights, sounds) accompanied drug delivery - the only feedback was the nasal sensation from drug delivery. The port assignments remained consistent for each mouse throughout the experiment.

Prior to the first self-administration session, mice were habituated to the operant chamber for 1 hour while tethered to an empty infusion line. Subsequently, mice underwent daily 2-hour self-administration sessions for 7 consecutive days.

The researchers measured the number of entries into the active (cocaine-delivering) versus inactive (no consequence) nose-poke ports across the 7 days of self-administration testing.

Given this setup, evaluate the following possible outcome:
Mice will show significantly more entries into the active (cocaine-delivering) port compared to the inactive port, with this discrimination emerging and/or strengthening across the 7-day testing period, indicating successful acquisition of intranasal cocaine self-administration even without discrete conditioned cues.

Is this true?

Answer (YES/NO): NO